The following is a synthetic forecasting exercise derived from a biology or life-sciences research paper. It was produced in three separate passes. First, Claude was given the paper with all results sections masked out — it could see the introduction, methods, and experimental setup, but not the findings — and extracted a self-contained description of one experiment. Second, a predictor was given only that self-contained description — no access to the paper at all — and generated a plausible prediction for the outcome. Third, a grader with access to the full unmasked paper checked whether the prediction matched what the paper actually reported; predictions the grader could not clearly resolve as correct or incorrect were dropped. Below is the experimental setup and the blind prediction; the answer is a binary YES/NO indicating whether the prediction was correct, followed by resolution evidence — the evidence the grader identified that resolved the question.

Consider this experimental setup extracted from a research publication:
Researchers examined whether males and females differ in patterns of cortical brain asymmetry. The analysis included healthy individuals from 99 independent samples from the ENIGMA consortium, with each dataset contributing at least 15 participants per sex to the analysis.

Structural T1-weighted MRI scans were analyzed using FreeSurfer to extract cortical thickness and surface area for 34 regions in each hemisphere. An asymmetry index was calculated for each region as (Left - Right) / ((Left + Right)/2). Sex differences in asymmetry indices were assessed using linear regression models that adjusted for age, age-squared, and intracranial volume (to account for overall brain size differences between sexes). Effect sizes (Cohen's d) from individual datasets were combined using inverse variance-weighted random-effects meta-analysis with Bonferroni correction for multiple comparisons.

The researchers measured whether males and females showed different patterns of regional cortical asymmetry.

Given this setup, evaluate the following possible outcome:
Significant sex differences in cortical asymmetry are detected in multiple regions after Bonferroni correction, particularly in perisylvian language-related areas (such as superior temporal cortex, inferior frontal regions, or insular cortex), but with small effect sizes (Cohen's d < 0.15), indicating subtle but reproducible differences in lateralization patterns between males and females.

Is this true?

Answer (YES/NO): NO